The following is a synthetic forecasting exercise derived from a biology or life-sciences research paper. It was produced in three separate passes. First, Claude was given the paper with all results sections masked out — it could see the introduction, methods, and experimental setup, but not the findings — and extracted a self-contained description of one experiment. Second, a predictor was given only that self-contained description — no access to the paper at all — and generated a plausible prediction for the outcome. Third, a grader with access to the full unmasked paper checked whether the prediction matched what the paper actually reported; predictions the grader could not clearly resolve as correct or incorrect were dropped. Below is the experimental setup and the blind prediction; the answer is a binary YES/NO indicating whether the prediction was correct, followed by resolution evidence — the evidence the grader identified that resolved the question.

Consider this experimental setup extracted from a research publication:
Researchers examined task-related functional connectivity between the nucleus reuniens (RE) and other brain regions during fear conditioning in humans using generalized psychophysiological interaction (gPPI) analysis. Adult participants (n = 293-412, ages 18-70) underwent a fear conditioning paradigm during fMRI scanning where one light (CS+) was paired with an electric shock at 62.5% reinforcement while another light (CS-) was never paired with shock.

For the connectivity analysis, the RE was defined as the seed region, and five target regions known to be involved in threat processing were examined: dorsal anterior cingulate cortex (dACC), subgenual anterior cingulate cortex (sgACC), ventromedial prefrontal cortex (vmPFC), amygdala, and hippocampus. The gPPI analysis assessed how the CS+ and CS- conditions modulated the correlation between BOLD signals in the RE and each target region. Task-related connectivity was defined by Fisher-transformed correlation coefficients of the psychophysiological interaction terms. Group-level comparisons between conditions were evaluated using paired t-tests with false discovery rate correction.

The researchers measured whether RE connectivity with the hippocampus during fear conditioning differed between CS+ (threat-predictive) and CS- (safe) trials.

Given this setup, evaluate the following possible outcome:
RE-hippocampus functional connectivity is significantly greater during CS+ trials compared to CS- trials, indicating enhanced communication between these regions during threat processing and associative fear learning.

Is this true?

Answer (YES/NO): NO